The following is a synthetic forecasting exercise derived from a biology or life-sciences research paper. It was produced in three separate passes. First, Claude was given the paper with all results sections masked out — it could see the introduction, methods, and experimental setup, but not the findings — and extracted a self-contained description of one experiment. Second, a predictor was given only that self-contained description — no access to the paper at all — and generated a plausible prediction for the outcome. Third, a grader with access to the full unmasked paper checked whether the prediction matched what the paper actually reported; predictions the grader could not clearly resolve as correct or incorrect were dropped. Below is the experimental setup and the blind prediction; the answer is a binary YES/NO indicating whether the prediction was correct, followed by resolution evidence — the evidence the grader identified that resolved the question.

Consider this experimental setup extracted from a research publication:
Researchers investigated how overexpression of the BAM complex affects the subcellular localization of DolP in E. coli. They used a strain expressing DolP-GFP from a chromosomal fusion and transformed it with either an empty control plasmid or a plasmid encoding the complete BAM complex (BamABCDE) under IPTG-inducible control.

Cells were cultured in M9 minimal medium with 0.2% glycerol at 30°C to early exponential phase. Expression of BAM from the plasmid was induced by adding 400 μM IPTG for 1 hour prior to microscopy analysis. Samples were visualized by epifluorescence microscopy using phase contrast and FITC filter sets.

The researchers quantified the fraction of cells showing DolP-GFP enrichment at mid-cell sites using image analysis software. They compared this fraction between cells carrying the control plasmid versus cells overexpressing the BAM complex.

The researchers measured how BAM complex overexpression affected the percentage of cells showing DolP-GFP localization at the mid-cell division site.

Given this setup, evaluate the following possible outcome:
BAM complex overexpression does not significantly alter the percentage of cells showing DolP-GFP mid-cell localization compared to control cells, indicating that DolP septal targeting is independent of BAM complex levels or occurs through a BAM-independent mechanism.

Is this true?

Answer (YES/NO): NO